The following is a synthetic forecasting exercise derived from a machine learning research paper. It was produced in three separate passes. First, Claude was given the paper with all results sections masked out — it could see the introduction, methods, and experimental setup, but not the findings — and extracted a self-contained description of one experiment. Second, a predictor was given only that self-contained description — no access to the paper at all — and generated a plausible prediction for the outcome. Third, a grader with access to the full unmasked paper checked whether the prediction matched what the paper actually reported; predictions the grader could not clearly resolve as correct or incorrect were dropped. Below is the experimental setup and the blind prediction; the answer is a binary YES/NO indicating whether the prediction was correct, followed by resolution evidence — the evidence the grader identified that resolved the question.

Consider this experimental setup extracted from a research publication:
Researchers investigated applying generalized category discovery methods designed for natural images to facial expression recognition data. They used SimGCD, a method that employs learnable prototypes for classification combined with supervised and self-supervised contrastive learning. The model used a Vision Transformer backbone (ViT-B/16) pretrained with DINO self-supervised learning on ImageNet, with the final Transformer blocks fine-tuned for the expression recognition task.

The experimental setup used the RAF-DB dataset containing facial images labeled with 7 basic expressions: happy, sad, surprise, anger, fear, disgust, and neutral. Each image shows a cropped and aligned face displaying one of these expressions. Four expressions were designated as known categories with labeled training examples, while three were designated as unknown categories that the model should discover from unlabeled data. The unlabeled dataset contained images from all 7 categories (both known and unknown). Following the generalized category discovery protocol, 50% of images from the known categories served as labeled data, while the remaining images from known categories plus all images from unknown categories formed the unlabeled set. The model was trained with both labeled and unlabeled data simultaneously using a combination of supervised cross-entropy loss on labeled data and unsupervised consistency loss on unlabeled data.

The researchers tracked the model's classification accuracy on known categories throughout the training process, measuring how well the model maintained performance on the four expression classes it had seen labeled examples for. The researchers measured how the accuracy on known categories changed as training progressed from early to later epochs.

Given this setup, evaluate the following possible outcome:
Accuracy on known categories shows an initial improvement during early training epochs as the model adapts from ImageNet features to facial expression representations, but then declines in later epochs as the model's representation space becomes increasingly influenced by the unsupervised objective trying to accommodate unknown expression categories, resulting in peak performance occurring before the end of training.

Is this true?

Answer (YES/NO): YES